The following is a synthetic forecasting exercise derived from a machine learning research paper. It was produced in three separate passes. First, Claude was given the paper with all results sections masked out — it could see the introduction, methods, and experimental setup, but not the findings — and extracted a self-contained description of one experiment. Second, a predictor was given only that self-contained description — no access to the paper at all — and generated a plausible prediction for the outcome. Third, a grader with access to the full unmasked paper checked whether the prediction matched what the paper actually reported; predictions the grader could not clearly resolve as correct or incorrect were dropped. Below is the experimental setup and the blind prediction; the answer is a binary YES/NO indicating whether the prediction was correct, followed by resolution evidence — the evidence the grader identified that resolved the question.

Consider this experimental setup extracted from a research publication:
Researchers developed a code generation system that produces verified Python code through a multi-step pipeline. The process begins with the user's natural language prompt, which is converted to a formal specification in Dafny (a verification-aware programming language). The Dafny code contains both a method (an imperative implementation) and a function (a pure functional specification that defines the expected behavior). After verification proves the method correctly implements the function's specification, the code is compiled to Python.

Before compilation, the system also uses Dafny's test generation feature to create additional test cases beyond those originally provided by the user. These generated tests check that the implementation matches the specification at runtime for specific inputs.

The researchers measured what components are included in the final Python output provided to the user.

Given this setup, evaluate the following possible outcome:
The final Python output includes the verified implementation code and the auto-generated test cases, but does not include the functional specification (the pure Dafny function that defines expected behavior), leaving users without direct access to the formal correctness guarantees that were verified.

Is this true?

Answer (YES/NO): NO